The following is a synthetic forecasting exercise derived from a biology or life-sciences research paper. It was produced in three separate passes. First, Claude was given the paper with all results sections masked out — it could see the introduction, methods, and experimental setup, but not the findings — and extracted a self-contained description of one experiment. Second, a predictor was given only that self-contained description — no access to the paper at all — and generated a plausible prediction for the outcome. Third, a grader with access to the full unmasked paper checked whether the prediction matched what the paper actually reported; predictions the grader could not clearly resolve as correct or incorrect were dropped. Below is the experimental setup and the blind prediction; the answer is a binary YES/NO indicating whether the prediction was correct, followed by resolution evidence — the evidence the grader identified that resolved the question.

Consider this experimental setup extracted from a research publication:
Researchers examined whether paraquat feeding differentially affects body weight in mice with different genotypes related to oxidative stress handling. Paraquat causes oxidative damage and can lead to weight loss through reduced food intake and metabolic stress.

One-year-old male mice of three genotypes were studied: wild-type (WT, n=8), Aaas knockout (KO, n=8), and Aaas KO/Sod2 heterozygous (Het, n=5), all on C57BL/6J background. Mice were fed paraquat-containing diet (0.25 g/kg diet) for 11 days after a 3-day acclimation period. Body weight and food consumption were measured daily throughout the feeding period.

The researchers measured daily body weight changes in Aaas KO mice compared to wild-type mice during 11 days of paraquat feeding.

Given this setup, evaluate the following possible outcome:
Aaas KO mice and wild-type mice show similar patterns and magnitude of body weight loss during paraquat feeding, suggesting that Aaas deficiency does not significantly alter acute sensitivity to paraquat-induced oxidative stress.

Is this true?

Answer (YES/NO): NO